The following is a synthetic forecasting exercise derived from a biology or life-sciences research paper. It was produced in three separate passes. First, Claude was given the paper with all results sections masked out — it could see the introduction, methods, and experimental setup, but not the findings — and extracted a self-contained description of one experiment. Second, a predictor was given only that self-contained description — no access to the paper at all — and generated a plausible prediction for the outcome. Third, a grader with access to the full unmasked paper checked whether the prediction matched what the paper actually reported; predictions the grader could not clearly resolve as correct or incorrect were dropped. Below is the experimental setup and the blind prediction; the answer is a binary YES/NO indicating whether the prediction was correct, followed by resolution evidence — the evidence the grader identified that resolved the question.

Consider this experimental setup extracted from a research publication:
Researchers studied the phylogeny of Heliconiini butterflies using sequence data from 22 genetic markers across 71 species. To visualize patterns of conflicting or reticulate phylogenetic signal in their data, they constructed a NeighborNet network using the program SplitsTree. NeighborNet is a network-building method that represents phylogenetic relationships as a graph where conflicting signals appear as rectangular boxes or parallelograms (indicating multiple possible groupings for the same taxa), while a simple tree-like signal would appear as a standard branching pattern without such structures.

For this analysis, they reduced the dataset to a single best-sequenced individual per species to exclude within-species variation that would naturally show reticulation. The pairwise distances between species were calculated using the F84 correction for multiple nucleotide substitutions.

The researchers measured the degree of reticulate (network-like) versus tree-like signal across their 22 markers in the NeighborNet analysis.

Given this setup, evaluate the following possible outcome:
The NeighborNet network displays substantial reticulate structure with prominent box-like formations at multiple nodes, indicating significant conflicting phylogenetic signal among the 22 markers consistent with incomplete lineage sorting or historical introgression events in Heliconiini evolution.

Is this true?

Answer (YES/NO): YES